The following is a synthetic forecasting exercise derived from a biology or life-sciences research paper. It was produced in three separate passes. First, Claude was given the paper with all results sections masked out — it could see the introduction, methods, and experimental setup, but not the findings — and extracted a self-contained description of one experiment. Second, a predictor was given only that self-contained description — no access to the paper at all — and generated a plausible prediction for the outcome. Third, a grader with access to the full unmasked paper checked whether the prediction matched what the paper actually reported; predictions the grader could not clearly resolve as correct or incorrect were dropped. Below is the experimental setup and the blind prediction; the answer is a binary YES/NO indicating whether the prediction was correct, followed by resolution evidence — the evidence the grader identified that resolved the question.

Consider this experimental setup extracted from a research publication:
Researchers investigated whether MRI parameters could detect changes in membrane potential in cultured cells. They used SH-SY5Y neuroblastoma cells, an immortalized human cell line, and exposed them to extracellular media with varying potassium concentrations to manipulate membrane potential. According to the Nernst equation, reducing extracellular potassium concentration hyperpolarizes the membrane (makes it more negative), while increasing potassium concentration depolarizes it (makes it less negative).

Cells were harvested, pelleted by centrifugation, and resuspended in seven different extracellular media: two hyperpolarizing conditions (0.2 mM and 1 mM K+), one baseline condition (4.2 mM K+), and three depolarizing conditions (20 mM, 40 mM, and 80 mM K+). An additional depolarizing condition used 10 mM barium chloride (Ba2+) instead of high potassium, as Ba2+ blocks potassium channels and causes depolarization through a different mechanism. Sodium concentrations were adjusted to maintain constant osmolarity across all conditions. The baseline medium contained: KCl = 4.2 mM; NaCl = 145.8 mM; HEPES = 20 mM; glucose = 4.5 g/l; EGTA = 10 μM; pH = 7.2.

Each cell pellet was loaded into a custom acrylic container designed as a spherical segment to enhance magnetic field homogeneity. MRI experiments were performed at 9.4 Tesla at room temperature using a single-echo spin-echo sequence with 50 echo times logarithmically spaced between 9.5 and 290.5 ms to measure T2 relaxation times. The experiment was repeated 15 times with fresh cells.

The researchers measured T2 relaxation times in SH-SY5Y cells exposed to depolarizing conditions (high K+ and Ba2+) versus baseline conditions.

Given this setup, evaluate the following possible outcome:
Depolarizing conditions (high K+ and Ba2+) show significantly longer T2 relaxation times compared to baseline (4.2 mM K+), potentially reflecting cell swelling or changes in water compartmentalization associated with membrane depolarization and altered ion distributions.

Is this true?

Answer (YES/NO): YES